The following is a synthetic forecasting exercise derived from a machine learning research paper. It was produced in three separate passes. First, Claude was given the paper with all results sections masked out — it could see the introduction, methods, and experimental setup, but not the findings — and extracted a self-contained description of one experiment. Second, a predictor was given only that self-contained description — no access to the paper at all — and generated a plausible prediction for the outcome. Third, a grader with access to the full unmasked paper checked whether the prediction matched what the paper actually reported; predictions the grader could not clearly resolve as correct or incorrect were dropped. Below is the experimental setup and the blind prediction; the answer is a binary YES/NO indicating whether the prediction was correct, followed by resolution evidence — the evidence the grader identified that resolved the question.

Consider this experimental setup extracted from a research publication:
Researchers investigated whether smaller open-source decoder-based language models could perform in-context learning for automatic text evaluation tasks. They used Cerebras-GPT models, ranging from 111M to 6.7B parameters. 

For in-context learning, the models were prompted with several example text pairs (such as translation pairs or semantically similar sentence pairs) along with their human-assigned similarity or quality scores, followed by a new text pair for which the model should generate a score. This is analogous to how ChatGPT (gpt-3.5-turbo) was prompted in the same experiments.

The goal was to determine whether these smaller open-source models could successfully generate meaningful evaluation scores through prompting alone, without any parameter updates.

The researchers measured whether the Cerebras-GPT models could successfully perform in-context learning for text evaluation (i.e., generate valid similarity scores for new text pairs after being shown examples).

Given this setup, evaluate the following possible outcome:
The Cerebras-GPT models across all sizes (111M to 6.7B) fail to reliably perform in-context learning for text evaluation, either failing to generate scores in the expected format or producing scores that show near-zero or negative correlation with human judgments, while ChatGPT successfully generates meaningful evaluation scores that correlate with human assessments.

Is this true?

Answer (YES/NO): YES